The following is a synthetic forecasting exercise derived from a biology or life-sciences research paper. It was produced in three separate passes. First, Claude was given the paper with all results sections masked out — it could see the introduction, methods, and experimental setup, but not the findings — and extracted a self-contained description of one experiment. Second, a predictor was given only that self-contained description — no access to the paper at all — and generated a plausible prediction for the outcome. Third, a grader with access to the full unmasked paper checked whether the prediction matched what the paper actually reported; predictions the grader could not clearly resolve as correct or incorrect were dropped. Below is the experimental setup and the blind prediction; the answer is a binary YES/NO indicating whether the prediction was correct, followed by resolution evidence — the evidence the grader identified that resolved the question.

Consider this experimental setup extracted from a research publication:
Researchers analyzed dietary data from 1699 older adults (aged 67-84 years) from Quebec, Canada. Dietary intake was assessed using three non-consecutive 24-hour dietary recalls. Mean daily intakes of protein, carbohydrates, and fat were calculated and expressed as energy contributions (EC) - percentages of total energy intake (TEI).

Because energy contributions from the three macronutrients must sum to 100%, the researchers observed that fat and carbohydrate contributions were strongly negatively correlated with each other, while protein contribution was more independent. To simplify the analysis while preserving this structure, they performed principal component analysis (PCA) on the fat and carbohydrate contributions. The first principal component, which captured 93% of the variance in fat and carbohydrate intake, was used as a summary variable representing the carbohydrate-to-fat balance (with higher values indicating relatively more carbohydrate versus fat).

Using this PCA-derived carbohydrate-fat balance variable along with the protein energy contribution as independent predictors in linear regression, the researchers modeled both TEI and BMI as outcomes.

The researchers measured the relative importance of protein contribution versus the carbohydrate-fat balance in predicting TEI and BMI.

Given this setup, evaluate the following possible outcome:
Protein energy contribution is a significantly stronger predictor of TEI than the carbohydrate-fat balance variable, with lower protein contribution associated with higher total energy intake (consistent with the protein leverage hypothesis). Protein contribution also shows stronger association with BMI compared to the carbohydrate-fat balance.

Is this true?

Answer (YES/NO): NO